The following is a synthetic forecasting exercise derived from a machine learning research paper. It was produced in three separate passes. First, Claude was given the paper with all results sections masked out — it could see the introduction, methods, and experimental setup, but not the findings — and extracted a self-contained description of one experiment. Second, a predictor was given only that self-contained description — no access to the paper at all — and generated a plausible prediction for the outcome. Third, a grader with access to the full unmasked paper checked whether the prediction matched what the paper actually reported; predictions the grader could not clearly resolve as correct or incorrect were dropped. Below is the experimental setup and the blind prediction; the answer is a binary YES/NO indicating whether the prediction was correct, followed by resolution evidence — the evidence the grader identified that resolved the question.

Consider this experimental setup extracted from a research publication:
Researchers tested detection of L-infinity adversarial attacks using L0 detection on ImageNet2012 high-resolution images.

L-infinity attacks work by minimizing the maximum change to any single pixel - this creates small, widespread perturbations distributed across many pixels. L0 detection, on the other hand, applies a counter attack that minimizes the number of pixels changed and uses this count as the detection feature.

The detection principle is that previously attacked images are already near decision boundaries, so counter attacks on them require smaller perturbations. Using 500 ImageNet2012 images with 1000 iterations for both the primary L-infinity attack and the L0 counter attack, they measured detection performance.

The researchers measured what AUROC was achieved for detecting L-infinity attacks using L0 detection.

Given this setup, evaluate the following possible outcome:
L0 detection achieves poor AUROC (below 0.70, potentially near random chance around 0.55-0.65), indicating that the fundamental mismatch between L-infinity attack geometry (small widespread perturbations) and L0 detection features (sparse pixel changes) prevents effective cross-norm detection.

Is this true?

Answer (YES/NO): NO